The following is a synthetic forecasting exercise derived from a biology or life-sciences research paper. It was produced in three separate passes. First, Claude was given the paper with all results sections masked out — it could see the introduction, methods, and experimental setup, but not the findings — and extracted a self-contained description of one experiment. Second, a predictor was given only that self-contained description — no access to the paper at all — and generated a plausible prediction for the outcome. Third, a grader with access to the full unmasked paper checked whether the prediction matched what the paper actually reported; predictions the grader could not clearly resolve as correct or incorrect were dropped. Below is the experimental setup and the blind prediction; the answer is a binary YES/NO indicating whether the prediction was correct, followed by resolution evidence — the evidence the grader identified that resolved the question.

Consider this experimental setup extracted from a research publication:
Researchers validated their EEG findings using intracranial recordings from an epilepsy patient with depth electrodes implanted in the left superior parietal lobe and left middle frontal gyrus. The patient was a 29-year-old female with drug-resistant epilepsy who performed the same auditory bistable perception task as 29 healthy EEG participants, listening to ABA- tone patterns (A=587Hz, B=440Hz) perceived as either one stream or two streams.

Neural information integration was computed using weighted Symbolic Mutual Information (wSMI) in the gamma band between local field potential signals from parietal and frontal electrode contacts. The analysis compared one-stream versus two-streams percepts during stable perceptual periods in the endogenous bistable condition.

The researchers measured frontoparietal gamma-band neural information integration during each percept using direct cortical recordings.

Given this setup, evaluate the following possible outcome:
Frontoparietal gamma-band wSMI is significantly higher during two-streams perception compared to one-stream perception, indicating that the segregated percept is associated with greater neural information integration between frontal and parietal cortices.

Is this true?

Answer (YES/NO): NO